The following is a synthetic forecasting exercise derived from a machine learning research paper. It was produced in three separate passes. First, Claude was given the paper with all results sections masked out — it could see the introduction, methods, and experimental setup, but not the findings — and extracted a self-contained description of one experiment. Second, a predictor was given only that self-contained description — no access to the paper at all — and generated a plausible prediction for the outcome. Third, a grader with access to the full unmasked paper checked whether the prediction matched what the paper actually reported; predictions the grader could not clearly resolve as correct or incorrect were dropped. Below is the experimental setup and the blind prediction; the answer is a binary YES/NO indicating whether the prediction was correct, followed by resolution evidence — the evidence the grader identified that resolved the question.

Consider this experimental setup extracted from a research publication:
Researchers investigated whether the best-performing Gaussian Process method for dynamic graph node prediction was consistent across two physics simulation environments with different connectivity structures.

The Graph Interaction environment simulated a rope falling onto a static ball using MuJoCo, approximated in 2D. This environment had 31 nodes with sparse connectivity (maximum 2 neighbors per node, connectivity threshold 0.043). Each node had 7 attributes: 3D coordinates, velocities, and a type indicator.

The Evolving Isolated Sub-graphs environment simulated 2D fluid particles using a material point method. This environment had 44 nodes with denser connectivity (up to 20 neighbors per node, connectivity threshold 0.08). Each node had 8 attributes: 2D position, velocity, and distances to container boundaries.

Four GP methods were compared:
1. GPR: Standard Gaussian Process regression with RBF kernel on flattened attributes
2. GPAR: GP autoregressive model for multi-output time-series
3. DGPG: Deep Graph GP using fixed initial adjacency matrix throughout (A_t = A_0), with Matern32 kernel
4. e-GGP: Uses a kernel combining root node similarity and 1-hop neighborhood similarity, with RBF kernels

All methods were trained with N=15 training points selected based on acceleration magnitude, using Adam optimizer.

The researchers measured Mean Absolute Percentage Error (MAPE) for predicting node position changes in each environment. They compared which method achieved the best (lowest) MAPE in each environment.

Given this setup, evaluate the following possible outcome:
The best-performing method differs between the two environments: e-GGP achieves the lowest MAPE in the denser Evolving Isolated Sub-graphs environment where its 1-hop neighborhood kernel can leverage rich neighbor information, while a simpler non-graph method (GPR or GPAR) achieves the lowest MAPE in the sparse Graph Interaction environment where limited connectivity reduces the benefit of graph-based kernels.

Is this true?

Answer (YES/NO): NO